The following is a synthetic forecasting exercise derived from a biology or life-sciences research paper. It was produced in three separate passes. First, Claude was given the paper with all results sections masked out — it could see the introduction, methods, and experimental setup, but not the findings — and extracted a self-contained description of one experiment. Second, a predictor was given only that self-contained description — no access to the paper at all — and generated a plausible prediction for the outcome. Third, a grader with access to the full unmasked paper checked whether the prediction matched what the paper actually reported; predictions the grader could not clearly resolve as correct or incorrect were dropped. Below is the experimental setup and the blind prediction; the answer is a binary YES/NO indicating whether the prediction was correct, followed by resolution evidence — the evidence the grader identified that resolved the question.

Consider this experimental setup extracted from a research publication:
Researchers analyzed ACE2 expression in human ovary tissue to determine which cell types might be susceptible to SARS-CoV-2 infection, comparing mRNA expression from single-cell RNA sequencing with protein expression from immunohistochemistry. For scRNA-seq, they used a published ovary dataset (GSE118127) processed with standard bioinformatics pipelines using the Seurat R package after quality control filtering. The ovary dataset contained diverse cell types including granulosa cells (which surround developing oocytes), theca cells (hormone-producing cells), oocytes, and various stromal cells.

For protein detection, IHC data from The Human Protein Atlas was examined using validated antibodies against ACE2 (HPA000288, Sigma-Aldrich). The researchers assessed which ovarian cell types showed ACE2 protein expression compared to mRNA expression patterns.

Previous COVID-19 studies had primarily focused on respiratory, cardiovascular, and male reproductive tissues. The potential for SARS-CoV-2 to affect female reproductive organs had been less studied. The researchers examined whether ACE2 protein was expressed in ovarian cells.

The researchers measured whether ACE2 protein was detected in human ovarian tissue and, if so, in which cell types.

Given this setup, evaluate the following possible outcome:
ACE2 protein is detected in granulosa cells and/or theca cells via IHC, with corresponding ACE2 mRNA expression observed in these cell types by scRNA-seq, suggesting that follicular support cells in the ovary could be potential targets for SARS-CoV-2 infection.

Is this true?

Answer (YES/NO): NO